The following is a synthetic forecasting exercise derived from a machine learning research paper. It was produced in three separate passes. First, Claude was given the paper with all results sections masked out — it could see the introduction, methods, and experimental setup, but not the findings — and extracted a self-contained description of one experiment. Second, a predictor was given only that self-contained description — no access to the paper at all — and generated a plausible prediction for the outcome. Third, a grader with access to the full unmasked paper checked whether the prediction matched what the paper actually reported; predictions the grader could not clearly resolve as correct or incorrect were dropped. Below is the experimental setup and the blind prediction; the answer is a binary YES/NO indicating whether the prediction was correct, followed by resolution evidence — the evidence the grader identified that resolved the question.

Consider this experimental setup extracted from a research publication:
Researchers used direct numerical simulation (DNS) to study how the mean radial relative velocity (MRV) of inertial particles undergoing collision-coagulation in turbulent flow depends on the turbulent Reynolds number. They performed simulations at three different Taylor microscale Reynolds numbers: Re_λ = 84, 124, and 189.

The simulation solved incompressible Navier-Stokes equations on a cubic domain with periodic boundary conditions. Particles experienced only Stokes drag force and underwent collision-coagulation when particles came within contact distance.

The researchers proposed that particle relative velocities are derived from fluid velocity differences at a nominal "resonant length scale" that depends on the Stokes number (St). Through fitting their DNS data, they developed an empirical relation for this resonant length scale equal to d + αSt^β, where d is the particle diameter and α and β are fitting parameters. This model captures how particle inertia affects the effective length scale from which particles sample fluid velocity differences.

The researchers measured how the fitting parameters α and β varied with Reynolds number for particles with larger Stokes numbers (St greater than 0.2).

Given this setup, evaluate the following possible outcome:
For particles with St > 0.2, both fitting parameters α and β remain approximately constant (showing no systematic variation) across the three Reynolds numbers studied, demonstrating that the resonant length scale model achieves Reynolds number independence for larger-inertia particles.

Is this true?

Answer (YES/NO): NO